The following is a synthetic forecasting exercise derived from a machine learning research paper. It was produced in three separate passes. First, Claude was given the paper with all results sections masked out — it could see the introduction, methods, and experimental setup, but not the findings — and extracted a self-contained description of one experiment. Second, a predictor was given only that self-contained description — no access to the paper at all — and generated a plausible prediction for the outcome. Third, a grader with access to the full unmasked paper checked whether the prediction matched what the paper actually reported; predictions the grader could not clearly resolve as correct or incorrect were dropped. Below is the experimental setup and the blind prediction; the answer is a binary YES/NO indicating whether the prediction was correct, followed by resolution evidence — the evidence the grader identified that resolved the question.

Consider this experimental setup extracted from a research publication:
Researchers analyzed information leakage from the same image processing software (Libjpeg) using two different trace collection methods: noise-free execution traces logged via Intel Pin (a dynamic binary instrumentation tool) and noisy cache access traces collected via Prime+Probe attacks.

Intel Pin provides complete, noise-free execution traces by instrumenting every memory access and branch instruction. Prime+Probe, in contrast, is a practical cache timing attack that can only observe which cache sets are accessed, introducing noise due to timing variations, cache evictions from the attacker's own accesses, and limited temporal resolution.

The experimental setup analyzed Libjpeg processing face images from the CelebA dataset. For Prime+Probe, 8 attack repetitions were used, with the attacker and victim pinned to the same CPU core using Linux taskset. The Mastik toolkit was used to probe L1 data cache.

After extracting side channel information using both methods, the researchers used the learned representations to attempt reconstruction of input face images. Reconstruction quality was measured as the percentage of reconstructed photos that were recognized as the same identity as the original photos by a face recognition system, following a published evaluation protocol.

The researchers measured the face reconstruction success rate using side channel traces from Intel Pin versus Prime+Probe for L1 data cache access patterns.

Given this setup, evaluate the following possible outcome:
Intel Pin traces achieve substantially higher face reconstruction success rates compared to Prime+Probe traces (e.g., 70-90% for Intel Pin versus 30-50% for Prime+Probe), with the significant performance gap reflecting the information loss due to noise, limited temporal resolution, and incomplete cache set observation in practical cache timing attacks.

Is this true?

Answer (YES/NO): NO